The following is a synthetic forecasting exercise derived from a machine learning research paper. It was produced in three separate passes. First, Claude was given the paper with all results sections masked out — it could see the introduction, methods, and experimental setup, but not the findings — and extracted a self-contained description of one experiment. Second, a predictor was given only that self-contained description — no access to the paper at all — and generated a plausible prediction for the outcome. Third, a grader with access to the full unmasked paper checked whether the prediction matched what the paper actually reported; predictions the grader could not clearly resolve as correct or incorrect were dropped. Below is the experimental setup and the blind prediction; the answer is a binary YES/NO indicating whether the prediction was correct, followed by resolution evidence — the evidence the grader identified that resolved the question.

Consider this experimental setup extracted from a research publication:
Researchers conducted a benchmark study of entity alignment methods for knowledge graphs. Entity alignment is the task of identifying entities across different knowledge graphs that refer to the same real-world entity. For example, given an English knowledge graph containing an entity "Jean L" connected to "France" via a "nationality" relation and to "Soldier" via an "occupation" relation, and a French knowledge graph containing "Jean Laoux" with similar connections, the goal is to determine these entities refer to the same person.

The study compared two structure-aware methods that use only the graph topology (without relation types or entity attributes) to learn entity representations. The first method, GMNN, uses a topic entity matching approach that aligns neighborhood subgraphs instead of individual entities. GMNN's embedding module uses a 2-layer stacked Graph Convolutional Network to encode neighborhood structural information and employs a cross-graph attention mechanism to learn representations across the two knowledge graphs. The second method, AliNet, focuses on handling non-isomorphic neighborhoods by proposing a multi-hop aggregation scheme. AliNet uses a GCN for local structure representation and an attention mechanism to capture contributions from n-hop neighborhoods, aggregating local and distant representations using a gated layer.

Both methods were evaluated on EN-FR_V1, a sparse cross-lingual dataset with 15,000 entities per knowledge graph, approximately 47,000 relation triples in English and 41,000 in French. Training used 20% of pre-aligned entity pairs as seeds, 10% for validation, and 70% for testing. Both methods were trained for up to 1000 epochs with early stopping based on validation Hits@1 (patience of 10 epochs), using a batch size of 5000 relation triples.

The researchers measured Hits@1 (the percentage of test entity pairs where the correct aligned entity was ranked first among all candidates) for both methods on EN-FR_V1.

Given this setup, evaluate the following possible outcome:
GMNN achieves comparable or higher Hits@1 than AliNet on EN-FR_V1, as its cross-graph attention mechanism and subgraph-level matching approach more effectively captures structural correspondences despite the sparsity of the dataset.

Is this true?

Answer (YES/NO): YES